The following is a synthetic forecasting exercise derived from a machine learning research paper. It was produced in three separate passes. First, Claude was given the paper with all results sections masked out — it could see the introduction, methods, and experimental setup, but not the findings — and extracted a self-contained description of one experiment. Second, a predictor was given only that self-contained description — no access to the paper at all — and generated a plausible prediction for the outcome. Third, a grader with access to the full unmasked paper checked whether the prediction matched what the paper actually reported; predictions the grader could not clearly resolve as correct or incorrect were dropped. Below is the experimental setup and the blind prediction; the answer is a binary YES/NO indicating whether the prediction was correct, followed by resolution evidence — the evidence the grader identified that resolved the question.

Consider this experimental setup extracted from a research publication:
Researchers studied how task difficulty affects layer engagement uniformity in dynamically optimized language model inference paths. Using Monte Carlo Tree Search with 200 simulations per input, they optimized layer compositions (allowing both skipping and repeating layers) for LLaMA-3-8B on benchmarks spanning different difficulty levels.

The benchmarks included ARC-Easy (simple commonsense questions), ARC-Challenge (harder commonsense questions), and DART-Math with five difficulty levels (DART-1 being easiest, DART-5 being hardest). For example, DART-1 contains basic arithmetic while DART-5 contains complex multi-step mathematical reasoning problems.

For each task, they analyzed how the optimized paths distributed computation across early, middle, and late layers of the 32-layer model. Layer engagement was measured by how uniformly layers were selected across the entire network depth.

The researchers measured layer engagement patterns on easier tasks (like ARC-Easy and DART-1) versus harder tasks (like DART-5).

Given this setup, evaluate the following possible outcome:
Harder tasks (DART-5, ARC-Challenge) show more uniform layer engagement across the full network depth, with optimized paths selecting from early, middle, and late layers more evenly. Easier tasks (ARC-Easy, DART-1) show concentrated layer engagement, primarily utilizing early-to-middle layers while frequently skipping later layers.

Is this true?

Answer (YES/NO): YES